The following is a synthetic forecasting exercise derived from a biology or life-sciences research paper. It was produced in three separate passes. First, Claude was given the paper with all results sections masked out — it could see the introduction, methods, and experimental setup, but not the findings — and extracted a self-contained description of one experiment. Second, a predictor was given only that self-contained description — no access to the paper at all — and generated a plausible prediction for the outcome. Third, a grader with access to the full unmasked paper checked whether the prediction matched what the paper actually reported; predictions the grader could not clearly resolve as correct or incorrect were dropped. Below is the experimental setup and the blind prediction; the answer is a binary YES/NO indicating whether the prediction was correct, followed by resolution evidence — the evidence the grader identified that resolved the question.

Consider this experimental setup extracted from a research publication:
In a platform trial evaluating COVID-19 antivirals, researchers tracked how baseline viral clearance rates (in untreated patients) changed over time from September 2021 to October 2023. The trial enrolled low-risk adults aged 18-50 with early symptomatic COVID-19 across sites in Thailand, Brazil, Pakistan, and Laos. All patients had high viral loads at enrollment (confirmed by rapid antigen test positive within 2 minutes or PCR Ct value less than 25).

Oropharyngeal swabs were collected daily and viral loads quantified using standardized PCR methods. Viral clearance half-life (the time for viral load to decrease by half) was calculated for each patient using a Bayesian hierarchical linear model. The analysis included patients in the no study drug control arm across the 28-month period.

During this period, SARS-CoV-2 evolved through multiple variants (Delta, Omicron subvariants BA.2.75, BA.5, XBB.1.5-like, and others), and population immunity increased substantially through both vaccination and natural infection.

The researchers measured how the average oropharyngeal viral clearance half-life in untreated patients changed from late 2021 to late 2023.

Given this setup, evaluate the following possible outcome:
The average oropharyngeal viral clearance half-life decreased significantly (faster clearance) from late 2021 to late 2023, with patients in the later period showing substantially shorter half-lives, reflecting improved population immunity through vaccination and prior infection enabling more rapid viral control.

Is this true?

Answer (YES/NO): YES